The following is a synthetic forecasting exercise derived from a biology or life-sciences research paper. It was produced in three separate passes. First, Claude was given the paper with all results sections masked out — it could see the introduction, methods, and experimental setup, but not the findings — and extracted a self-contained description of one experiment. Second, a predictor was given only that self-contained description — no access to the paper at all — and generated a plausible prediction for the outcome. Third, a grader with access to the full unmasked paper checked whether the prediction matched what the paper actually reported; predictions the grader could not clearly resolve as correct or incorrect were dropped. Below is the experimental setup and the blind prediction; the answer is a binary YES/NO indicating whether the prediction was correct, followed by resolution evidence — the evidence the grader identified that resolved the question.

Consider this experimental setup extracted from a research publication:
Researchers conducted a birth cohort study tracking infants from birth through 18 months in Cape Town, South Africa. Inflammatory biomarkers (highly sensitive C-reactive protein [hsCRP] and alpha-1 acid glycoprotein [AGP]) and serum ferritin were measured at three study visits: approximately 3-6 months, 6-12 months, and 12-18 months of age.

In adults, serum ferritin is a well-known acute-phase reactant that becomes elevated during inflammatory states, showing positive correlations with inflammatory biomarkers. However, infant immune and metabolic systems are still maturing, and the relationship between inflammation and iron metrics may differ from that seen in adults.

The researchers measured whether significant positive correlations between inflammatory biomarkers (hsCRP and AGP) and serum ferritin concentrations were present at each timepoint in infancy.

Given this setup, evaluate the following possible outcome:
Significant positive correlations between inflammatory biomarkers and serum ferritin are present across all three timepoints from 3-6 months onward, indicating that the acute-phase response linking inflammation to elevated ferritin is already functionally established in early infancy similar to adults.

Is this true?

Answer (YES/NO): NO